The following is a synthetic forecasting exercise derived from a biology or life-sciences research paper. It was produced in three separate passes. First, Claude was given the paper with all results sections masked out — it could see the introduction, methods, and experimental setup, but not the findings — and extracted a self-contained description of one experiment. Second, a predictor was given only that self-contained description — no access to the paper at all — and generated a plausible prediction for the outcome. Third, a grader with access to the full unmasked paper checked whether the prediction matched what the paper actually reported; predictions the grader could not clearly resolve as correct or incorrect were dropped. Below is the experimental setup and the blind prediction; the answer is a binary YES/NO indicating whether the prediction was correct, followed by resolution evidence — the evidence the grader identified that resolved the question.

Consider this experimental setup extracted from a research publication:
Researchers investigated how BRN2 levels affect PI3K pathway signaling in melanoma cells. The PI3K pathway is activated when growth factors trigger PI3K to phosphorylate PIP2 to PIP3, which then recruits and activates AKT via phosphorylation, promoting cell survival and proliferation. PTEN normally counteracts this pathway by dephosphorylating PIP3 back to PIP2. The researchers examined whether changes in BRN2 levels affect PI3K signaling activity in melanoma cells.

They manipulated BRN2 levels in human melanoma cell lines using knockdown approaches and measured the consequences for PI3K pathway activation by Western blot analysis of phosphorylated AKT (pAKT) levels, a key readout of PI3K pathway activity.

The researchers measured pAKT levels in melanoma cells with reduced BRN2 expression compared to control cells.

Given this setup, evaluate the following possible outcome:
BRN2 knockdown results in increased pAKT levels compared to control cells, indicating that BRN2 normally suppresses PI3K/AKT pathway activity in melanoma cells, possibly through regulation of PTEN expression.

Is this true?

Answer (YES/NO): YES